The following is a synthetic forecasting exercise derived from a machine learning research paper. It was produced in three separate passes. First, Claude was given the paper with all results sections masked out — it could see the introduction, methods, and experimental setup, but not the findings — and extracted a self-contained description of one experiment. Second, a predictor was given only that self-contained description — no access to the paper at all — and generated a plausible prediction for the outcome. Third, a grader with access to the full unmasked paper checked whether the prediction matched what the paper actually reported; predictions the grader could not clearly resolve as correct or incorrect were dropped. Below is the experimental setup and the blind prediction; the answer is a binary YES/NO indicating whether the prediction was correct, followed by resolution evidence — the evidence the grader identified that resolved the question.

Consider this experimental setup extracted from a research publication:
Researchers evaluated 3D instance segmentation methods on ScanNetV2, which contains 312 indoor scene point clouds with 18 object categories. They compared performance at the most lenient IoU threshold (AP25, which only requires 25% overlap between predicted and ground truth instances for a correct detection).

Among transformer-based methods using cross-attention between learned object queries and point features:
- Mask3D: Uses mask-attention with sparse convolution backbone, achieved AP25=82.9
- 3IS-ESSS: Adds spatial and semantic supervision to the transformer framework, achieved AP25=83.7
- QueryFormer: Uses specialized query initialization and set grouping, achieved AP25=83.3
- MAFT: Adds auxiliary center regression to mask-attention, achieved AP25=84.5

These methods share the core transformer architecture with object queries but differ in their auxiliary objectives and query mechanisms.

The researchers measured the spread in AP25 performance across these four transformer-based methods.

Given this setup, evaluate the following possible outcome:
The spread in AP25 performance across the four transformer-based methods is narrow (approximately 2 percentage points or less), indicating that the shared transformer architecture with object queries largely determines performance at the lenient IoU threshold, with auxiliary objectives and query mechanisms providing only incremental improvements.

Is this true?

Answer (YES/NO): YES